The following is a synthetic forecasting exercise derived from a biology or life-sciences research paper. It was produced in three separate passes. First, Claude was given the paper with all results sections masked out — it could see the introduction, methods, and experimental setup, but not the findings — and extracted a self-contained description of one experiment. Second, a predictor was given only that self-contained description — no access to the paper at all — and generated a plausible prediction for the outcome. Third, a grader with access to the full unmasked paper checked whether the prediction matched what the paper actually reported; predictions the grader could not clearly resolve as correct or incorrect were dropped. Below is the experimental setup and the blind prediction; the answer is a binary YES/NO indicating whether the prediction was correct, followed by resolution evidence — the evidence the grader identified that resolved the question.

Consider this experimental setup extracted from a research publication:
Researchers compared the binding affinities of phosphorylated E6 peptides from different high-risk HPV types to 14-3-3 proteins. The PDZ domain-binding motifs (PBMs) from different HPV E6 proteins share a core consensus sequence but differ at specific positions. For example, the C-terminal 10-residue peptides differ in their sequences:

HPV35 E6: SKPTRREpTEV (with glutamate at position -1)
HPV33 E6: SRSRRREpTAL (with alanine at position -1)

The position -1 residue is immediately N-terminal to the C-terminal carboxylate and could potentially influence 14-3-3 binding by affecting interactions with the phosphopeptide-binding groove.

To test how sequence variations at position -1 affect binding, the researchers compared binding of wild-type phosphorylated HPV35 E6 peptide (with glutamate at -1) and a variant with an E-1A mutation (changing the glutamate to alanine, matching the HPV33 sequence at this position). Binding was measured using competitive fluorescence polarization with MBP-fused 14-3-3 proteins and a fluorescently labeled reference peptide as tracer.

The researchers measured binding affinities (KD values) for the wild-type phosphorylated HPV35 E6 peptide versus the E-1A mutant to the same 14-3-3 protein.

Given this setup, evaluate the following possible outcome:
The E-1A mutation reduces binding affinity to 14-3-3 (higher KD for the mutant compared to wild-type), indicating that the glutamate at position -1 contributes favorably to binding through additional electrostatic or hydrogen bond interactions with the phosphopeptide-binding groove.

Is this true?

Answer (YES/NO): NO